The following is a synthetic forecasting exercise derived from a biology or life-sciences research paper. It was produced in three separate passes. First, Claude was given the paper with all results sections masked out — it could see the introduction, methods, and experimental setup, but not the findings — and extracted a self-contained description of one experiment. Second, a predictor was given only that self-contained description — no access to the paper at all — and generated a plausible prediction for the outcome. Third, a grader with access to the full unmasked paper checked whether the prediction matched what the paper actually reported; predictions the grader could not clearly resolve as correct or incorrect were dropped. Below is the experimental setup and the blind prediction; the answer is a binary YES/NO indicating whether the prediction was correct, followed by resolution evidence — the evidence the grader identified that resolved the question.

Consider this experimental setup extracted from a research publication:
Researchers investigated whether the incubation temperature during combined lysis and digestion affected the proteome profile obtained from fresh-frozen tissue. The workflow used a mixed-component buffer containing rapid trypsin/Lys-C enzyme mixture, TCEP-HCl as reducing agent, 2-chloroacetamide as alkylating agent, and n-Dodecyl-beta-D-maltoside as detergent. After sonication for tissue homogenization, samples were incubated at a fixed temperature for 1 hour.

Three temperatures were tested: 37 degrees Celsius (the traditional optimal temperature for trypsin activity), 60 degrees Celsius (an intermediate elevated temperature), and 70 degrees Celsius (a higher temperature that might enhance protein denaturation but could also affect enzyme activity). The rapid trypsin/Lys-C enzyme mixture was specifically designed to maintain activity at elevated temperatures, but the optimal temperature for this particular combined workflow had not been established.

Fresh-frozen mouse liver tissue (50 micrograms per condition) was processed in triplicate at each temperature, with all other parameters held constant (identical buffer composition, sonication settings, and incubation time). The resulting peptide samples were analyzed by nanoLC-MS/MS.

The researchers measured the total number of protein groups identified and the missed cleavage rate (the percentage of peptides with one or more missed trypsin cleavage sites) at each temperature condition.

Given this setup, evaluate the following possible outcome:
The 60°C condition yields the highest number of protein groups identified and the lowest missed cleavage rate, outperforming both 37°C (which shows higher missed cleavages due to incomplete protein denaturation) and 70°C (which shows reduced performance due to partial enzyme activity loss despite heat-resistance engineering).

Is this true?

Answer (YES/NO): NO